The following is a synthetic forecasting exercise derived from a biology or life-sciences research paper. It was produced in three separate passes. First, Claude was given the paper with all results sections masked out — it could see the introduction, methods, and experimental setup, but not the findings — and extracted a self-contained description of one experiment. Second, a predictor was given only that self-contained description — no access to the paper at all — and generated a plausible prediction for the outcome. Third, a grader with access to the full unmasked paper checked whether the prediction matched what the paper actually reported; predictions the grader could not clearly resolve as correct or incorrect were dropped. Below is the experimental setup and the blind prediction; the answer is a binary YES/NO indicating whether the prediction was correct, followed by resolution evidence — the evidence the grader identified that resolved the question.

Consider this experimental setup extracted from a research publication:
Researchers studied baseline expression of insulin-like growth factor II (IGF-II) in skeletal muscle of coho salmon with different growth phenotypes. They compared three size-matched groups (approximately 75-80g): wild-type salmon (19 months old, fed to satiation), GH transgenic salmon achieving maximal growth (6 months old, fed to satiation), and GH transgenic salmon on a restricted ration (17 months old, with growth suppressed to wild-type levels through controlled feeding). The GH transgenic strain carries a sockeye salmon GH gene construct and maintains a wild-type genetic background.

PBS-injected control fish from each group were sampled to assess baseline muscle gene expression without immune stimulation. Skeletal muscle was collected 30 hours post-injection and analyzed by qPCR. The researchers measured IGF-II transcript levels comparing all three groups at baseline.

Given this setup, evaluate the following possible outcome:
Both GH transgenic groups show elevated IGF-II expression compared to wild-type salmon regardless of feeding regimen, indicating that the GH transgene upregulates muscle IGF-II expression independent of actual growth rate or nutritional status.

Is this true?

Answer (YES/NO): NO